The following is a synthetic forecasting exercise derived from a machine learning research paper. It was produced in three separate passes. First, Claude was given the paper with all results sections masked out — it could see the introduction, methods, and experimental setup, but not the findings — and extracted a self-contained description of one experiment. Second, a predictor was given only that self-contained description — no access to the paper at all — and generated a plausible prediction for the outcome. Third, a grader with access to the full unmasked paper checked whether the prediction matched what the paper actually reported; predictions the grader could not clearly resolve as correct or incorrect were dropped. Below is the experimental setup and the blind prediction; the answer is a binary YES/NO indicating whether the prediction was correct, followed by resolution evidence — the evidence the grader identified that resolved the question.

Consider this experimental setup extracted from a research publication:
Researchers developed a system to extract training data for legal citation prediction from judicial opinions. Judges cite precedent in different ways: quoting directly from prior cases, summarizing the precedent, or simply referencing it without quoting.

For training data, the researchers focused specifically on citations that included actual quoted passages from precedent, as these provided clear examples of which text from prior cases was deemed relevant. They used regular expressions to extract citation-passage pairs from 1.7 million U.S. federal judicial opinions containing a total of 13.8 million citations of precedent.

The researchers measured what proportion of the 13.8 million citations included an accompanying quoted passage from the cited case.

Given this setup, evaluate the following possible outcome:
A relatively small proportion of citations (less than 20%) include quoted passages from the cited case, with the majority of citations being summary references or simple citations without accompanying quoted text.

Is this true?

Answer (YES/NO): NO